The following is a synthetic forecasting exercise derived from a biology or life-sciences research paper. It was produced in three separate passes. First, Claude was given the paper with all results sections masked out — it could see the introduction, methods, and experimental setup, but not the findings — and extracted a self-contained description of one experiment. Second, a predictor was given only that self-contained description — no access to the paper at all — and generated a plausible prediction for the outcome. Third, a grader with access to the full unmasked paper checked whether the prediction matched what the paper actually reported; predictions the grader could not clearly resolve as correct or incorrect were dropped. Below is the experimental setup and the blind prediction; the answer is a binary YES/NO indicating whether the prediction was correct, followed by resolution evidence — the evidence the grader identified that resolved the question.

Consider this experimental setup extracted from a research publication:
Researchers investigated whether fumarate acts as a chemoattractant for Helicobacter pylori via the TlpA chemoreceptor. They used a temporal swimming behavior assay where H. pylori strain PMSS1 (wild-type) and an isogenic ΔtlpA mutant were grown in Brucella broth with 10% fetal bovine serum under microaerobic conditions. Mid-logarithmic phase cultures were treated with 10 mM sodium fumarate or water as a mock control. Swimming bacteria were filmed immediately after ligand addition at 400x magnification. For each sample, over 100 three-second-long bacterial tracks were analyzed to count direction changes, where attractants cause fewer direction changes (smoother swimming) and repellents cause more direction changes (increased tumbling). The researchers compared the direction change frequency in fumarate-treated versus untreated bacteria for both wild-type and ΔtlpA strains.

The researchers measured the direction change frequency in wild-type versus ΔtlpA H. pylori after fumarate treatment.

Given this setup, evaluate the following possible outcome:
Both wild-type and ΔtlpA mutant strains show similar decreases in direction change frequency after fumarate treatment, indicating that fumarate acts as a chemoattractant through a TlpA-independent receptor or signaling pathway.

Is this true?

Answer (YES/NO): NO